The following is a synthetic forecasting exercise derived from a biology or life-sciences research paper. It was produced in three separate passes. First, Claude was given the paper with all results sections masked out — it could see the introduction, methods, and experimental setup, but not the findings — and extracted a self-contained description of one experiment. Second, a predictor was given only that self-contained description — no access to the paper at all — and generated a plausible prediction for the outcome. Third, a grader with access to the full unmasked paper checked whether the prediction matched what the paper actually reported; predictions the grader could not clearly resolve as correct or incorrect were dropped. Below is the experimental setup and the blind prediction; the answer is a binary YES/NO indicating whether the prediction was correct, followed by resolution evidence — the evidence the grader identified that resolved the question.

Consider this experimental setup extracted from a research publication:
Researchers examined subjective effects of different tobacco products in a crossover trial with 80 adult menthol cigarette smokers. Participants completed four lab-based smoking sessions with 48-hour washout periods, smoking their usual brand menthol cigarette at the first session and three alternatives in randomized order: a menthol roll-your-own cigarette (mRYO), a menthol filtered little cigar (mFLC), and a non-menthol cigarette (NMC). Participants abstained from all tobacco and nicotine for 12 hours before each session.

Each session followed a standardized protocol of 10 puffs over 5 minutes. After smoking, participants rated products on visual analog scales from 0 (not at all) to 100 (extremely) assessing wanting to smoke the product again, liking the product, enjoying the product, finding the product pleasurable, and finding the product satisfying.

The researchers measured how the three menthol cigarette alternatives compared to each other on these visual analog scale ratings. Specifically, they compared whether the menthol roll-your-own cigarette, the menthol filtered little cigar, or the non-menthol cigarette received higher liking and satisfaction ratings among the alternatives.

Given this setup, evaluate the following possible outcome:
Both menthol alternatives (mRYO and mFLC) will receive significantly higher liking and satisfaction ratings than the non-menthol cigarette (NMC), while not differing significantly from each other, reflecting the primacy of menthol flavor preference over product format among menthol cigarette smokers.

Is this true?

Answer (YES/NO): NO